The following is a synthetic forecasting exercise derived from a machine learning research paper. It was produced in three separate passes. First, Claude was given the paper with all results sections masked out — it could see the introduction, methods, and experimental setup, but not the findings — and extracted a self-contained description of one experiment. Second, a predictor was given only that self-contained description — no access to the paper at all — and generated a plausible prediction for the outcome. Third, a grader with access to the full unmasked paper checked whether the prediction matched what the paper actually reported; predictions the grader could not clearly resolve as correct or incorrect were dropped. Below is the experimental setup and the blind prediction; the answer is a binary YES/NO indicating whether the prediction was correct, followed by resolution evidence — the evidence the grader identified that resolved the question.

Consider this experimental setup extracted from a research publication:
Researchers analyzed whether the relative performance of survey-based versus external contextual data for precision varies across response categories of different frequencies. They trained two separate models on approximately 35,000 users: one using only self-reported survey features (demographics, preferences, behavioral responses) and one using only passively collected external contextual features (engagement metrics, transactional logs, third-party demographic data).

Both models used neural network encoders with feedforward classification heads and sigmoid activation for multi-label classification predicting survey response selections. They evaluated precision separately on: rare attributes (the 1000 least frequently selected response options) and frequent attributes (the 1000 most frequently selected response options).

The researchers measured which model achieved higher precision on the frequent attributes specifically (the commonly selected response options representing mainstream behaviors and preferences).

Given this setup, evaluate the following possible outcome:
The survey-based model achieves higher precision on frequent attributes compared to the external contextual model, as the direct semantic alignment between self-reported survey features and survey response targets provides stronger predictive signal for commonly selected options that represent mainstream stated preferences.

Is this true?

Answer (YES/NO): NO